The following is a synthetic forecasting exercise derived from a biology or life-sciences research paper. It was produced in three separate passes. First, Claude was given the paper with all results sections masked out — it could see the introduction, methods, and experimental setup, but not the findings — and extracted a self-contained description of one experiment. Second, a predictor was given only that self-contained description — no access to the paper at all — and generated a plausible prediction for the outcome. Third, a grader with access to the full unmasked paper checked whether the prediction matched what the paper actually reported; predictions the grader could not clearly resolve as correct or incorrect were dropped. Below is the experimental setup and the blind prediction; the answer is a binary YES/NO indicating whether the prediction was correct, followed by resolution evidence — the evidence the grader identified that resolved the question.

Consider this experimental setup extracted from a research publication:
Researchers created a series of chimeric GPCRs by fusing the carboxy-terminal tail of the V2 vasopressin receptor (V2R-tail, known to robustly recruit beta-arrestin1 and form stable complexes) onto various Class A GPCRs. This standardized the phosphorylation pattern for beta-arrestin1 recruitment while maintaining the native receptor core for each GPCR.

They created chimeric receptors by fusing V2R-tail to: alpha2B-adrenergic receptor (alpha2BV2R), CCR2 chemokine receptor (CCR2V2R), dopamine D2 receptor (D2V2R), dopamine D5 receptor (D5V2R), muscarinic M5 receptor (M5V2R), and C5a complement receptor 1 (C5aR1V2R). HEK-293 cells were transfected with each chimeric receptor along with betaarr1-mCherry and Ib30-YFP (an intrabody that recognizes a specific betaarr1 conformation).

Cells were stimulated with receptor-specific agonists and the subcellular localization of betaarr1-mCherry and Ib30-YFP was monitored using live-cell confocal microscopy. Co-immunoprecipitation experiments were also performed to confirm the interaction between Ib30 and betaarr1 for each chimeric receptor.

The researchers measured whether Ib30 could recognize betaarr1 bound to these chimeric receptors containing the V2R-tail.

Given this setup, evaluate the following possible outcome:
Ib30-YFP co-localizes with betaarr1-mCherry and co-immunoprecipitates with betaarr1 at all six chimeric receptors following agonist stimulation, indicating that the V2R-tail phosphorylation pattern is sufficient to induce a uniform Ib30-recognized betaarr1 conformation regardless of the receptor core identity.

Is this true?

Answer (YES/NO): YES